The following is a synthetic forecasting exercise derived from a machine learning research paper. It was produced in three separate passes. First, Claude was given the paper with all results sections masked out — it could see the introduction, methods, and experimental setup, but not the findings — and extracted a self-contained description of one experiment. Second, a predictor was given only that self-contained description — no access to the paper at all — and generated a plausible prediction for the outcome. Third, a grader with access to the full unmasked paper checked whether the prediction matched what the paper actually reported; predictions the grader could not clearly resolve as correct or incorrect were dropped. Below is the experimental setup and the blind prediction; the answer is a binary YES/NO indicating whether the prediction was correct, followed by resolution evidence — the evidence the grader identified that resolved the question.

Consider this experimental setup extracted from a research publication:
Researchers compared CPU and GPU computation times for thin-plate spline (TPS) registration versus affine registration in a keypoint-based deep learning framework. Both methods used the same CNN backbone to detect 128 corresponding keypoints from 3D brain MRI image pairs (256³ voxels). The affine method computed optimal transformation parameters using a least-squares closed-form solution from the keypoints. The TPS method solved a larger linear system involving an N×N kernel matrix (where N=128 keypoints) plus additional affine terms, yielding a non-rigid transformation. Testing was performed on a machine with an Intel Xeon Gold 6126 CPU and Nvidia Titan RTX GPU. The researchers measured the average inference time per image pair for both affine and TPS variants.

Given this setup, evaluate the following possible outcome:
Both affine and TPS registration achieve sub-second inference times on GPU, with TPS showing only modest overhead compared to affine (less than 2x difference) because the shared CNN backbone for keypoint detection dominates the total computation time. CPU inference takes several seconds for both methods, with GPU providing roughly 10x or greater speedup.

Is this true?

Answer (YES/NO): NO